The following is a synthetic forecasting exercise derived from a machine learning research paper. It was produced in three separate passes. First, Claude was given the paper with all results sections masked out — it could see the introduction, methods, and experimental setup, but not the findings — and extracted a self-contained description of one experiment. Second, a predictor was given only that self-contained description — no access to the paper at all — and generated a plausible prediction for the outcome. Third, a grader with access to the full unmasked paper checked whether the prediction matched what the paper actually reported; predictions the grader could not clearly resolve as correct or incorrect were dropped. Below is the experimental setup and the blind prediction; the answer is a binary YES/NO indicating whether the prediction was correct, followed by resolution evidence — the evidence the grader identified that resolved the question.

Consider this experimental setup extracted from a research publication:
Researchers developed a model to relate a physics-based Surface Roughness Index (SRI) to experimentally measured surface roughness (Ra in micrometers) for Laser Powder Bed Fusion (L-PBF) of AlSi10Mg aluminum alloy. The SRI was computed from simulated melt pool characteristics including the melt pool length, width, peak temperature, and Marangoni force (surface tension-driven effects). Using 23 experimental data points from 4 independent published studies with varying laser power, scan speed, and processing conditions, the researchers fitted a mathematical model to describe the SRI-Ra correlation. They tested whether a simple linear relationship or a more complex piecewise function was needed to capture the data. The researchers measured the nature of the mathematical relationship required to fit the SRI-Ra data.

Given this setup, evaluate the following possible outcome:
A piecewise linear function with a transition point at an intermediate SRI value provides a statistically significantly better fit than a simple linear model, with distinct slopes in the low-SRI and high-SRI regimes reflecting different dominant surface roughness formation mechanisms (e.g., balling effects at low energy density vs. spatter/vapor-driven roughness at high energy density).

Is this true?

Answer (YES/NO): NO